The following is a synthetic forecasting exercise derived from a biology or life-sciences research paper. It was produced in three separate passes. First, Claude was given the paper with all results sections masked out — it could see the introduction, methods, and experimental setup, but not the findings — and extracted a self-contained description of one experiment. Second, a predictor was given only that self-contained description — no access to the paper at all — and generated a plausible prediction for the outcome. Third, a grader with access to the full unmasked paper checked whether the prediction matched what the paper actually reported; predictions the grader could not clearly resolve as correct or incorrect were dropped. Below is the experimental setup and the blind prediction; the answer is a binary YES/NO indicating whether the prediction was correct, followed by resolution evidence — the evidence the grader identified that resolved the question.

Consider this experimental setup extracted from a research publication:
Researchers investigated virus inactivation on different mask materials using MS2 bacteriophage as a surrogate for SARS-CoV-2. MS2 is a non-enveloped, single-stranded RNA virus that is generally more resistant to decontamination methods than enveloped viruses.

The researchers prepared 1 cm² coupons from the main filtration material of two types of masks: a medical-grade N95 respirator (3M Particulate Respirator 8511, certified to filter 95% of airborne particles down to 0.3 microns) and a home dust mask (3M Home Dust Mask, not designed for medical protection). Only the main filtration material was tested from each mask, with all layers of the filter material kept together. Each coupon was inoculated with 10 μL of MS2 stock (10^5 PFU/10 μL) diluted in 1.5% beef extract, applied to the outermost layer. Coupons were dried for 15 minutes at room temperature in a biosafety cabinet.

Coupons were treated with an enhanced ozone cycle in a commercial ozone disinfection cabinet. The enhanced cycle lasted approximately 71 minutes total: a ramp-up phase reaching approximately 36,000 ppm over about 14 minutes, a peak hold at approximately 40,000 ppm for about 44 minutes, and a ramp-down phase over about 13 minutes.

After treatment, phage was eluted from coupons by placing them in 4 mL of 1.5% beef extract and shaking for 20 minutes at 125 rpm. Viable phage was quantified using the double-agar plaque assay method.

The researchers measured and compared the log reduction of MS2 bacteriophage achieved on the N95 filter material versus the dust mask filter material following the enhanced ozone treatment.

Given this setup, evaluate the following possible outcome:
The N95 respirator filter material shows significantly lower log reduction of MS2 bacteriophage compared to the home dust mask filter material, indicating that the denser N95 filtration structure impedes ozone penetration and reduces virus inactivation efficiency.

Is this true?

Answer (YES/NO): NO